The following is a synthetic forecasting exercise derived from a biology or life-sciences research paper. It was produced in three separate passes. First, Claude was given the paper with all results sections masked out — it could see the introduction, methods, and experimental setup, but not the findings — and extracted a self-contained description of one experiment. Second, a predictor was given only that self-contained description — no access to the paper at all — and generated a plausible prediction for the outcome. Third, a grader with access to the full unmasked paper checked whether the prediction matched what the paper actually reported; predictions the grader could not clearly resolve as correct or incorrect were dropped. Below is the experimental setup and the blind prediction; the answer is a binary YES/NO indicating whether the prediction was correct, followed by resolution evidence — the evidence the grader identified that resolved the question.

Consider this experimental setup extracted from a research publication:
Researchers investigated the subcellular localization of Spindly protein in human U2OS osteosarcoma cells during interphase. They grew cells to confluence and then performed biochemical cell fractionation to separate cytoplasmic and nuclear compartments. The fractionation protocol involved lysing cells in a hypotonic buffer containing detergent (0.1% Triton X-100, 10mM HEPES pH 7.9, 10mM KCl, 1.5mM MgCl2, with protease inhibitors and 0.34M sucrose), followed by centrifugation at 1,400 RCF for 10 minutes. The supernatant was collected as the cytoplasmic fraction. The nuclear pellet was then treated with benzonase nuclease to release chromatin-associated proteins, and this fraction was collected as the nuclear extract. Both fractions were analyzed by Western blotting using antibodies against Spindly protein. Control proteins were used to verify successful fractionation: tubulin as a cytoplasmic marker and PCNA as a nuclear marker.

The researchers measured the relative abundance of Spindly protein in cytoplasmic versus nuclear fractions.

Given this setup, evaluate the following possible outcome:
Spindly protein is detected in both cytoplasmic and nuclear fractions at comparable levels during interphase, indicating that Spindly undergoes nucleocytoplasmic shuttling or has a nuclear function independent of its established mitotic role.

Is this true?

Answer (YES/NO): NO